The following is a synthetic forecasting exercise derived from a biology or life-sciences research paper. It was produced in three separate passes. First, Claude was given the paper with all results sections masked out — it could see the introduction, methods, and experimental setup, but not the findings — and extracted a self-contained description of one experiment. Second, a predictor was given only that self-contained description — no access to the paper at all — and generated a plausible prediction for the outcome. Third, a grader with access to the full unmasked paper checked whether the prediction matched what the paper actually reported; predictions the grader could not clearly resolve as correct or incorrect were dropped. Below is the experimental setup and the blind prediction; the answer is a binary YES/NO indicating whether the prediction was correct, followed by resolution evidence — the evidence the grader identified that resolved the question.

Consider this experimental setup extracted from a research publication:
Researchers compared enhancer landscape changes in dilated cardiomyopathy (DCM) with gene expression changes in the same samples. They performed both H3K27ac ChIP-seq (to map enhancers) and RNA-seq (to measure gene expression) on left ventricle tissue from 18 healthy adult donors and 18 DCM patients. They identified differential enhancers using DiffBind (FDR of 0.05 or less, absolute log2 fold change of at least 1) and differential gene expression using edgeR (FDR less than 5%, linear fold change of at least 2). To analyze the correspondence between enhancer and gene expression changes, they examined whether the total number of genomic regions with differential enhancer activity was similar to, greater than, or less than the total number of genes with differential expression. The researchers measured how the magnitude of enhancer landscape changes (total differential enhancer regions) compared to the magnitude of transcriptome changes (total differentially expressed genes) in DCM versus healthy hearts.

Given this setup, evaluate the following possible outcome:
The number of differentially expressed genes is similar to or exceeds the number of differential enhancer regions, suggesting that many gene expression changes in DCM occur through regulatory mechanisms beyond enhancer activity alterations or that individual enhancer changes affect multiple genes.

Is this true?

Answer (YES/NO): NO